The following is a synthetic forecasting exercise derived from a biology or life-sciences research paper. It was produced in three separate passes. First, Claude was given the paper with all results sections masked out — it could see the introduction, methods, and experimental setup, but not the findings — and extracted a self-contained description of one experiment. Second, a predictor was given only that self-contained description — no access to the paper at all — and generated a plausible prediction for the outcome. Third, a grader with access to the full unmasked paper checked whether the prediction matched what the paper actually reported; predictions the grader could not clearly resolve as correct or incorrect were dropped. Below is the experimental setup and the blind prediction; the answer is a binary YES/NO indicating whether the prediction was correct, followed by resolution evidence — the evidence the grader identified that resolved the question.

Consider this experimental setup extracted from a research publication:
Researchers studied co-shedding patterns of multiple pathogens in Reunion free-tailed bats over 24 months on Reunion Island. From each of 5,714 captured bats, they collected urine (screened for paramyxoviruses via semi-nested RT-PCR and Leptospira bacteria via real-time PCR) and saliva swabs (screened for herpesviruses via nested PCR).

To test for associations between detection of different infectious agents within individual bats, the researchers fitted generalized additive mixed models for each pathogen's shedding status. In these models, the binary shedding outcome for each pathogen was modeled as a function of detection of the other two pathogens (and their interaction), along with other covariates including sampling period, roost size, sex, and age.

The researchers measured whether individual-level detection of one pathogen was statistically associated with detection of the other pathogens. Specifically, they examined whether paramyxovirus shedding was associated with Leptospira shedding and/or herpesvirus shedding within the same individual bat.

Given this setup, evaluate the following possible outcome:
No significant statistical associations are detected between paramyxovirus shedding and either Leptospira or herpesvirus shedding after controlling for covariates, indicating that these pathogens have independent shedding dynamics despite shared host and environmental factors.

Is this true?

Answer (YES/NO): NO